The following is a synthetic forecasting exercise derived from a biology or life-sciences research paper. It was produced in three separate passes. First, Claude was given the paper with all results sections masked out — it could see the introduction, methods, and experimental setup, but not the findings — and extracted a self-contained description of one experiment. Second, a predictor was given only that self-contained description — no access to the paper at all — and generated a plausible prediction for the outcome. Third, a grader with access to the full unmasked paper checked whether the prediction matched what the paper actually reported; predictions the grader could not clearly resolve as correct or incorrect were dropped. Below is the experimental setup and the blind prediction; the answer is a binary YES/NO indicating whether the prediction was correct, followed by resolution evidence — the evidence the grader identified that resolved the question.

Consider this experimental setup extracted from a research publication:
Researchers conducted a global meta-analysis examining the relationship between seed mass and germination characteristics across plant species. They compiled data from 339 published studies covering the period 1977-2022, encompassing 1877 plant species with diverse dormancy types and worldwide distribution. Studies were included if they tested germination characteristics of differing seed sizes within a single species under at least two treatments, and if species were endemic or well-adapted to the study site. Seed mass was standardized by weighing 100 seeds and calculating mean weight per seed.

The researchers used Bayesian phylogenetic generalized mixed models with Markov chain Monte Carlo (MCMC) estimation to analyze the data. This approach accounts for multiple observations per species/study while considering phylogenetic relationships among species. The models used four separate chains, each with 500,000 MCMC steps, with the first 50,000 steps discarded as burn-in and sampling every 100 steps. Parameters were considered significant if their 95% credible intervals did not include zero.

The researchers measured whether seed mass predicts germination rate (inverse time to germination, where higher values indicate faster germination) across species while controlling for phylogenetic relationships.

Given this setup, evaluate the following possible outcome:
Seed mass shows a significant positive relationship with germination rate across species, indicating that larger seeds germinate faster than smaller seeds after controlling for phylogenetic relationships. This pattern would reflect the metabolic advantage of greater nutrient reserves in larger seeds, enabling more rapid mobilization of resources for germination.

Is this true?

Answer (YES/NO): NO